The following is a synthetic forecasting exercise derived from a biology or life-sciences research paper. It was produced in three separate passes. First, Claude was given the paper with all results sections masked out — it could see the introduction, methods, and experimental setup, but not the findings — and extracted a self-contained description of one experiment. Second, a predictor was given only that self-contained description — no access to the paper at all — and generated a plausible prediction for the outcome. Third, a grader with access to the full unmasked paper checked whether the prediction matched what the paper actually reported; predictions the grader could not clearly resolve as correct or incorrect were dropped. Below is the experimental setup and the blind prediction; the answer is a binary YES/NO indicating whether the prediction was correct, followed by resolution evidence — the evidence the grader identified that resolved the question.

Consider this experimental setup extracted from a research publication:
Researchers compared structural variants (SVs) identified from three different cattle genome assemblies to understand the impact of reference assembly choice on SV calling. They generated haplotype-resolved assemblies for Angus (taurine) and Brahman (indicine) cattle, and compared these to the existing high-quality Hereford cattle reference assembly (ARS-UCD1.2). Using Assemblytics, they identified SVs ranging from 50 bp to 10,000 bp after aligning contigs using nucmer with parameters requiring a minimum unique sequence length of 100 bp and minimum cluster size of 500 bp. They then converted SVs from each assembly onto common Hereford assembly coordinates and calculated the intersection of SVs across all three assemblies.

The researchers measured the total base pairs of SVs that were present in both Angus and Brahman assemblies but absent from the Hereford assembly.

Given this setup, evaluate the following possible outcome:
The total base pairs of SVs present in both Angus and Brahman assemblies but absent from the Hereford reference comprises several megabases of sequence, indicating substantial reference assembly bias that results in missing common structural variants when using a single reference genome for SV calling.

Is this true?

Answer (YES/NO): NO